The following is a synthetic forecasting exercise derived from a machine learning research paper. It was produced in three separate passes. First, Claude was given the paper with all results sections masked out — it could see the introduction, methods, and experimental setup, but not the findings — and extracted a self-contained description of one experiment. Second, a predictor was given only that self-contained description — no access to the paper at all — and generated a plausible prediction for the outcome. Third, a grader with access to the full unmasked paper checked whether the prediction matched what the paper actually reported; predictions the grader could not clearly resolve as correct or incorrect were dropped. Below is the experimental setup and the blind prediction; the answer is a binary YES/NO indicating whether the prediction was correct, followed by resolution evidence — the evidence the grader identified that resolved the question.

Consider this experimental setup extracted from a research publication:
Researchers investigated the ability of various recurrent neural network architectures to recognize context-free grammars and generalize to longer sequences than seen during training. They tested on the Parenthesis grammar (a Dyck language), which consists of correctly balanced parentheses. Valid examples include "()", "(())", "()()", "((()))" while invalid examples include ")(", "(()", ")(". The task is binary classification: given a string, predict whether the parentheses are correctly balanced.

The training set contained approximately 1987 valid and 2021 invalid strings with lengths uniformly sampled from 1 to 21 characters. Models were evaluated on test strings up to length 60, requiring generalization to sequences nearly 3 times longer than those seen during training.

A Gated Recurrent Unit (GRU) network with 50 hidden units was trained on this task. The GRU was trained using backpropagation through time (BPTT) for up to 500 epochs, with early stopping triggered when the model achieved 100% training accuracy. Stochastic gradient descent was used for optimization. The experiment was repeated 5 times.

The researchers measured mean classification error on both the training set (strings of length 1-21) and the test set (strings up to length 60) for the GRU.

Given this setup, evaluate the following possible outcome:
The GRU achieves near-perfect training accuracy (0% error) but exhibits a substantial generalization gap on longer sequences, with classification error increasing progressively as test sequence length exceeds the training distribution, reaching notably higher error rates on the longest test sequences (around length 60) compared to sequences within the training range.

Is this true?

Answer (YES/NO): NO